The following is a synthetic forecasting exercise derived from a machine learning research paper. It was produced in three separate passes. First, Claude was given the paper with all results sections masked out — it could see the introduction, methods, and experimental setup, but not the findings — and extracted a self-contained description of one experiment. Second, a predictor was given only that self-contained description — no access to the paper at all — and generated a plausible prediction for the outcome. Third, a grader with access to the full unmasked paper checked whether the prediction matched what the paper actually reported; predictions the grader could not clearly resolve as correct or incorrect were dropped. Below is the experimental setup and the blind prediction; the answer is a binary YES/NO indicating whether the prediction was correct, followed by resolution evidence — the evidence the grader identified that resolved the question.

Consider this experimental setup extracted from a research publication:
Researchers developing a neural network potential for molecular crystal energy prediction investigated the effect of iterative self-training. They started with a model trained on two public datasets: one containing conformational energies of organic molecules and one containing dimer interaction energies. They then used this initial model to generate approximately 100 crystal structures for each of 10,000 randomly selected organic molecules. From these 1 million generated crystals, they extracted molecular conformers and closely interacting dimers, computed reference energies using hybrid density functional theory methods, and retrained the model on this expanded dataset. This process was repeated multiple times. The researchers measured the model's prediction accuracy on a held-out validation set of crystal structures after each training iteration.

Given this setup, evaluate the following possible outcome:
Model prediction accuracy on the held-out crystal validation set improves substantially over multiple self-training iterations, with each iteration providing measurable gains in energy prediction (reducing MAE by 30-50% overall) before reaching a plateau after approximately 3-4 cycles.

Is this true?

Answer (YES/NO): NO